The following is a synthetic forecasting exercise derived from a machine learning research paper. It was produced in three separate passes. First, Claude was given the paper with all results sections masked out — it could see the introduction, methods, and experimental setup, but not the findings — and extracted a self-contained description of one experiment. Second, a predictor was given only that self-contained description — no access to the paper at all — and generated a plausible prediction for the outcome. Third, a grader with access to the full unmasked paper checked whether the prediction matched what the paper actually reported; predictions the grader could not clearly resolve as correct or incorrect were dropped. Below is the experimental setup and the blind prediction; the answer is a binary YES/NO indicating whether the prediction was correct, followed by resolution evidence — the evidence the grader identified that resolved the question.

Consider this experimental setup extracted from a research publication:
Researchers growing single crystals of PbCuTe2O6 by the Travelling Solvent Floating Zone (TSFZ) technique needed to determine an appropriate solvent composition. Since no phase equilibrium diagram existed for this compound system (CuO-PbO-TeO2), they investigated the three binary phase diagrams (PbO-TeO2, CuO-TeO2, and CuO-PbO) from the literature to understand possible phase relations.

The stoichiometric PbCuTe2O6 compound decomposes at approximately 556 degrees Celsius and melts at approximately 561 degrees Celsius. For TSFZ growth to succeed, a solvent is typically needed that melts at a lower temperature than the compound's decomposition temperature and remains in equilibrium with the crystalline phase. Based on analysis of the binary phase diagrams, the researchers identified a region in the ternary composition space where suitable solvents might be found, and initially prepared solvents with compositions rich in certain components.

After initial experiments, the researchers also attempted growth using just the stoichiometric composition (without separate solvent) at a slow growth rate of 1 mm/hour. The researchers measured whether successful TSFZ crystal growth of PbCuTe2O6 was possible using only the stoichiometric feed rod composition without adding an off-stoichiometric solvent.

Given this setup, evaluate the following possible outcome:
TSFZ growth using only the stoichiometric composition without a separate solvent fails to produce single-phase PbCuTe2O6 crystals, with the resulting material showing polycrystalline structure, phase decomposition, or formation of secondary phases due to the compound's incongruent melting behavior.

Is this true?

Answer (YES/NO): NO